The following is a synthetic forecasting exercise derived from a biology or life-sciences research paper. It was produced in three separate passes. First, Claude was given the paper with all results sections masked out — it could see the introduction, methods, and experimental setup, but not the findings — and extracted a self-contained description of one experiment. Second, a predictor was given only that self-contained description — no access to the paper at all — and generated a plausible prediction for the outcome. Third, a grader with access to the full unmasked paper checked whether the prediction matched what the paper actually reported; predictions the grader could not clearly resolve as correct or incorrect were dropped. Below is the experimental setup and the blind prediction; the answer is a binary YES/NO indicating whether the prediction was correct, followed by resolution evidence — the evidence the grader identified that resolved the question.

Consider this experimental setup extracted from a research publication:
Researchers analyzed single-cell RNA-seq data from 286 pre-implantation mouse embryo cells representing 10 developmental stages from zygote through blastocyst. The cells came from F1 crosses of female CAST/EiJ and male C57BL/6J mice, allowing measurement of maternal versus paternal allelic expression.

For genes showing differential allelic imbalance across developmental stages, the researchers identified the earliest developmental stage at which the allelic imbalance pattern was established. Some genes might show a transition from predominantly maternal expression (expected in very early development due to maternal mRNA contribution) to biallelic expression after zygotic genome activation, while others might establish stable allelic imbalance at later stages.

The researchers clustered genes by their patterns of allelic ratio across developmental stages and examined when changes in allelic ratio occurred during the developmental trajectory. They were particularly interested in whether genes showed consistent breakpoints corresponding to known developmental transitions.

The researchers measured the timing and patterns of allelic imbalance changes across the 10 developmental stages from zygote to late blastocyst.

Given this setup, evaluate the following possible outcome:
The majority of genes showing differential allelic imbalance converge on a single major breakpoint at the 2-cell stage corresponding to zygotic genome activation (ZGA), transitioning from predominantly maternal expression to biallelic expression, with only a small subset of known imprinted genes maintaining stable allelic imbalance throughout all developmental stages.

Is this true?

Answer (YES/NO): NO